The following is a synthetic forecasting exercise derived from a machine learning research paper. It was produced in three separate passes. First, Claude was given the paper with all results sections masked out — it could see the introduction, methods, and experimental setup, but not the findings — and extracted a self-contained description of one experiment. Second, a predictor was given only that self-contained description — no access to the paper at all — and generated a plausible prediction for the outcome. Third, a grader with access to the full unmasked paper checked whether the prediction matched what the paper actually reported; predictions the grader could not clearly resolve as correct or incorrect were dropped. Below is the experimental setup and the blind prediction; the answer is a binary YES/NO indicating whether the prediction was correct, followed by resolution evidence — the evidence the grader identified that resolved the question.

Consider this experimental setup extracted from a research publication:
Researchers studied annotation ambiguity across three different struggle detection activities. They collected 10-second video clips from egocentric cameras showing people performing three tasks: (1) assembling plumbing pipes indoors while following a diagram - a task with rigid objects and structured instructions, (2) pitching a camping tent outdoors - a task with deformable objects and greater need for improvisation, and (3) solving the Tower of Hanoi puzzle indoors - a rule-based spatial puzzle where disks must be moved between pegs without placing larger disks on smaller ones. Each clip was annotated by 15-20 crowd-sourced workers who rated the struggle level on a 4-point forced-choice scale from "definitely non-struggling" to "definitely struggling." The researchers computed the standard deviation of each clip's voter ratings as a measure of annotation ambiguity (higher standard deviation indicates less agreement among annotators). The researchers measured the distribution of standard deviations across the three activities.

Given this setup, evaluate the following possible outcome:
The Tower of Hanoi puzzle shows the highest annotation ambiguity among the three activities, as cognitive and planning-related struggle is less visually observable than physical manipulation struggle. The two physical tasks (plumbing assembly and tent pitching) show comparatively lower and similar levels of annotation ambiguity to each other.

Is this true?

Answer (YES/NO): NO